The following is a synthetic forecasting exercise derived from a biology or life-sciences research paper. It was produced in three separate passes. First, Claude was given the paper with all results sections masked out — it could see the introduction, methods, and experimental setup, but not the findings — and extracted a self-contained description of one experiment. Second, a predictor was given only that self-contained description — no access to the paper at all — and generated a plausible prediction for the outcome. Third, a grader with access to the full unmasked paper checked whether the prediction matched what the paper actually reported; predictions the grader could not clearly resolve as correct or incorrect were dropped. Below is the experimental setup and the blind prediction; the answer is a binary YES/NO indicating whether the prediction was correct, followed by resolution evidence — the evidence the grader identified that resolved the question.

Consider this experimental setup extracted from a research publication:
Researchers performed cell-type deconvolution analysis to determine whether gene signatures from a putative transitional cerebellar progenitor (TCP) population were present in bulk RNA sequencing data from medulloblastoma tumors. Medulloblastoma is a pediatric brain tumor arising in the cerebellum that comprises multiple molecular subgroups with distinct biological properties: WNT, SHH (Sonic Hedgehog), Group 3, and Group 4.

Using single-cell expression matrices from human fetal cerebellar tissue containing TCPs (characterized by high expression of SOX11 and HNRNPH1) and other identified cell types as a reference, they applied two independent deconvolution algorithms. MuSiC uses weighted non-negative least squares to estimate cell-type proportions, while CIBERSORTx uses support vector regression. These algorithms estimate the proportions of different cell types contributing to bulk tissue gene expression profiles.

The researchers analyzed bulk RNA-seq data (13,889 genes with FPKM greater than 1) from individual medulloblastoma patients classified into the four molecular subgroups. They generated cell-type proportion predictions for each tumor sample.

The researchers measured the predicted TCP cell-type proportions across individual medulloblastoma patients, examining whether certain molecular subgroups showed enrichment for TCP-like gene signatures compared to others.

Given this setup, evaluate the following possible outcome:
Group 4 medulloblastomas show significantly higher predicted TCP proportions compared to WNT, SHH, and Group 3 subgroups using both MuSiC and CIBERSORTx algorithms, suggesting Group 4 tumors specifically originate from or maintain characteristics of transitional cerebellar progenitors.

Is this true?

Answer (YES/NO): NO